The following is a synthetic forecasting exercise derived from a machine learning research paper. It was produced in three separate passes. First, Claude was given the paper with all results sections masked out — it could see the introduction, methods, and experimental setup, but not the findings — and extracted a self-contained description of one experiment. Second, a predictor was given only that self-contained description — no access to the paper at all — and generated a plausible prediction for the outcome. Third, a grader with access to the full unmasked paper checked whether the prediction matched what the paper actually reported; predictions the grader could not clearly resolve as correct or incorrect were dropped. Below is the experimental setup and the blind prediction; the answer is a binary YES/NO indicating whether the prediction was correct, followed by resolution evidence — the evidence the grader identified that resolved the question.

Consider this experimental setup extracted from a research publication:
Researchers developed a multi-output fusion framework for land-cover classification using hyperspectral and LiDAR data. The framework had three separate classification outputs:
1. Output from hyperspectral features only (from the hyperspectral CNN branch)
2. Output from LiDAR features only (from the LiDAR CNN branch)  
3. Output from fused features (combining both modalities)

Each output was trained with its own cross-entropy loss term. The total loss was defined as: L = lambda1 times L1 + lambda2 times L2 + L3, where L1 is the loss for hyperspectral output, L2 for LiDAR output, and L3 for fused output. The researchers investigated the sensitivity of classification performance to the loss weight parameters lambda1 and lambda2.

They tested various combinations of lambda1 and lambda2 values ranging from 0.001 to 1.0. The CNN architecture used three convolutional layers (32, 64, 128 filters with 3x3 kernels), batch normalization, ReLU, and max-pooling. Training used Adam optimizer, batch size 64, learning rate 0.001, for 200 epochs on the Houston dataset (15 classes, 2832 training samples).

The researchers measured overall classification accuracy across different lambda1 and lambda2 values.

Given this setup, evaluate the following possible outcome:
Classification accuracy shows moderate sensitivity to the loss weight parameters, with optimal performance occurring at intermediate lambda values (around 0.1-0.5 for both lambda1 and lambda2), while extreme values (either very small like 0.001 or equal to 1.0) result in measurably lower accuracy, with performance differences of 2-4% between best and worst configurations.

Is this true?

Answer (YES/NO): NO